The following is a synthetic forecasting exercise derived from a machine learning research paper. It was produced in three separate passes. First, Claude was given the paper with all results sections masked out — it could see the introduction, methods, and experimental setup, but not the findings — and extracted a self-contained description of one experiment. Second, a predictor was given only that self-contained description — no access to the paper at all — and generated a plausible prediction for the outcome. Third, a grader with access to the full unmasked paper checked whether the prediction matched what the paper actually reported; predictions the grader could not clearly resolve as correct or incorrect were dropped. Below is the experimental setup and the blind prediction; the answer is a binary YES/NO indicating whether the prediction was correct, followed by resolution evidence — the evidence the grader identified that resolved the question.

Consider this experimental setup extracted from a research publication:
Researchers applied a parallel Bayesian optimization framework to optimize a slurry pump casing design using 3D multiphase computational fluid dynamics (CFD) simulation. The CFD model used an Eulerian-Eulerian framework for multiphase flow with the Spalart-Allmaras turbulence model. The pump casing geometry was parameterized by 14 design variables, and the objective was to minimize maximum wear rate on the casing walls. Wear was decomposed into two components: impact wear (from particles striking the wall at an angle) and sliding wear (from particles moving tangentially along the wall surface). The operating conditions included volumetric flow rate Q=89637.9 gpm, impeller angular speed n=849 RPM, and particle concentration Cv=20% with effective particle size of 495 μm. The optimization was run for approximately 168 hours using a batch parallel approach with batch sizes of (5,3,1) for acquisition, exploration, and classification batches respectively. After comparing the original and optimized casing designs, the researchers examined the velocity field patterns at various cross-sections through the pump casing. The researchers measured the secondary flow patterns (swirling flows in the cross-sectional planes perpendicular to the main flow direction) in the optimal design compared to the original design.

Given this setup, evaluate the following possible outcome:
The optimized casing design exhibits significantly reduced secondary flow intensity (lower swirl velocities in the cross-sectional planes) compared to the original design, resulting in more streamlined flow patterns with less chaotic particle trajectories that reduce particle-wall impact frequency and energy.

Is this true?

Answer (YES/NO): NO